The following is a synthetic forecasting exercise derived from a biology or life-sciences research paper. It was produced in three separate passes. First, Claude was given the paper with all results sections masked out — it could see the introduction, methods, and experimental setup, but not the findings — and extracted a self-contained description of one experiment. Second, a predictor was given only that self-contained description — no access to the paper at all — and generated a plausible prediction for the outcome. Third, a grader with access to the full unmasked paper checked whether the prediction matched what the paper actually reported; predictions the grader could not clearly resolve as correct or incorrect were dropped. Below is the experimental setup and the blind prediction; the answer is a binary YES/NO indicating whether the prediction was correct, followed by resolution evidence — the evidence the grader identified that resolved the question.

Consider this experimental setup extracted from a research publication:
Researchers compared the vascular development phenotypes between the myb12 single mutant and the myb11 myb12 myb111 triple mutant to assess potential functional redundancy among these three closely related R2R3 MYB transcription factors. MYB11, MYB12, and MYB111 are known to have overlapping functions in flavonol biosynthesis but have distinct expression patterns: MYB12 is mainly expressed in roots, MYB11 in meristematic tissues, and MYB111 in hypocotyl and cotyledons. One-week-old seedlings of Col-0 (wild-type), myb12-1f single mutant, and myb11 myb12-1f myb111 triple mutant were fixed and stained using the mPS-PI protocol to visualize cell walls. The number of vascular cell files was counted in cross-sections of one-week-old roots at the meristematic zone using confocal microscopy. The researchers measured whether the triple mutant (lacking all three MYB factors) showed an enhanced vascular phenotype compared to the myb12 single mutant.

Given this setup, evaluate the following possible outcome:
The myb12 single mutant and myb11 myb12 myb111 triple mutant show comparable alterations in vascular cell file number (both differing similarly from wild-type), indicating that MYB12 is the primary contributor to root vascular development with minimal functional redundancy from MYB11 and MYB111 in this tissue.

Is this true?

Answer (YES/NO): YES